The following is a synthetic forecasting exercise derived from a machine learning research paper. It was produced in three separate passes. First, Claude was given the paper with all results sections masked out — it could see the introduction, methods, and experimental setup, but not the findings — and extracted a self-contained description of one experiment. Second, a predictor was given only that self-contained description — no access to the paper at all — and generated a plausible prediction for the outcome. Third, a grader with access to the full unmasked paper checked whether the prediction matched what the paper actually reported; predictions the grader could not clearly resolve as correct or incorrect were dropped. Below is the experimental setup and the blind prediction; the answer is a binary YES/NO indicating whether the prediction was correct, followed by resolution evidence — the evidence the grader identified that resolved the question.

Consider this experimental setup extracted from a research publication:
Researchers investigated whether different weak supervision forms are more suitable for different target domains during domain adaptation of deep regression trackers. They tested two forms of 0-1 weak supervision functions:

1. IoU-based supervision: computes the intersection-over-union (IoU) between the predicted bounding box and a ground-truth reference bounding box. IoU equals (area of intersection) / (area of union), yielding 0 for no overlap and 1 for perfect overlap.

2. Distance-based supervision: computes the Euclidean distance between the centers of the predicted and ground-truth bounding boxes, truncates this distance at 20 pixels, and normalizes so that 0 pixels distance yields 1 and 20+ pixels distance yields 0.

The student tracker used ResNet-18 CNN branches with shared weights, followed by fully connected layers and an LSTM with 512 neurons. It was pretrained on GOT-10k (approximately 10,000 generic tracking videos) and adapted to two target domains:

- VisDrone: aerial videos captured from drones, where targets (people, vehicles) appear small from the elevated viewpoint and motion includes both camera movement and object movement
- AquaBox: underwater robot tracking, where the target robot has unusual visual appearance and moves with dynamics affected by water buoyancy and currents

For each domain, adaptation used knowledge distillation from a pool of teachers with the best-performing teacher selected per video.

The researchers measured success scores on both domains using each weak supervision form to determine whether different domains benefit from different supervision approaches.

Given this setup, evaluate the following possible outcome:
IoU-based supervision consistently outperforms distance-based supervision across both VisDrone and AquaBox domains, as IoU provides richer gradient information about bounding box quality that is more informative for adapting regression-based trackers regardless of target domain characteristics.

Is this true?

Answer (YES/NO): YES